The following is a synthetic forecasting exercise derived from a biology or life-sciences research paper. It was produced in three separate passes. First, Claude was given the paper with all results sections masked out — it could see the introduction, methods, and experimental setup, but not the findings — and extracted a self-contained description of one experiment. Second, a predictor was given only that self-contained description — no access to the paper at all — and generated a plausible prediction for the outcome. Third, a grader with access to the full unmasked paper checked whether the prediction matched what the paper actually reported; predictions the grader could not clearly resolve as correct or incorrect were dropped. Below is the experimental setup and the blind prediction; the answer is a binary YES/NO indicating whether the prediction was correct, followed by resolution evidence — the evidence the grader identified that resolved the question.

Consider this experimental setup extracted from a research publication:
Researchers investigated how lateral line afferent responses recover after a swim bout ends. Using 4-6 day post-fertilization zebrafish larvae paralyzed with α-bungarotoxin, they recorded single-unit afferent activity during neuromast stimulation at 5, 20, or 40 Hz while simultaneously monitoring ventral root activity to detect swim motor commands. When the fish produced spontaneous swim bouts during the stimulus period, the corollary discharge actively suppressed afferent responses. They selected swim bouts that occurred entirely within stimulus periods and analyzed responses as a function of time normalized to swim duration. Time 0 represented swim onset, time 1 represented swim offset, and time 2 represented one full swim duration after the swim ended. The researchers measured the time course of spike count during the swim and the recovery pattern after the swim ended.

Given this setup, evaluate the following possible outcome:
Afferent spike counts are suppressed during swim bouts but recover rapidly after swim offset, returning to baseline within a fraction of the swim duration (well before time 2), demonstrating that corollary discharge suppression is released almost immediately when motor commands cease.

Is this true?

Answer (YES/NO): NO